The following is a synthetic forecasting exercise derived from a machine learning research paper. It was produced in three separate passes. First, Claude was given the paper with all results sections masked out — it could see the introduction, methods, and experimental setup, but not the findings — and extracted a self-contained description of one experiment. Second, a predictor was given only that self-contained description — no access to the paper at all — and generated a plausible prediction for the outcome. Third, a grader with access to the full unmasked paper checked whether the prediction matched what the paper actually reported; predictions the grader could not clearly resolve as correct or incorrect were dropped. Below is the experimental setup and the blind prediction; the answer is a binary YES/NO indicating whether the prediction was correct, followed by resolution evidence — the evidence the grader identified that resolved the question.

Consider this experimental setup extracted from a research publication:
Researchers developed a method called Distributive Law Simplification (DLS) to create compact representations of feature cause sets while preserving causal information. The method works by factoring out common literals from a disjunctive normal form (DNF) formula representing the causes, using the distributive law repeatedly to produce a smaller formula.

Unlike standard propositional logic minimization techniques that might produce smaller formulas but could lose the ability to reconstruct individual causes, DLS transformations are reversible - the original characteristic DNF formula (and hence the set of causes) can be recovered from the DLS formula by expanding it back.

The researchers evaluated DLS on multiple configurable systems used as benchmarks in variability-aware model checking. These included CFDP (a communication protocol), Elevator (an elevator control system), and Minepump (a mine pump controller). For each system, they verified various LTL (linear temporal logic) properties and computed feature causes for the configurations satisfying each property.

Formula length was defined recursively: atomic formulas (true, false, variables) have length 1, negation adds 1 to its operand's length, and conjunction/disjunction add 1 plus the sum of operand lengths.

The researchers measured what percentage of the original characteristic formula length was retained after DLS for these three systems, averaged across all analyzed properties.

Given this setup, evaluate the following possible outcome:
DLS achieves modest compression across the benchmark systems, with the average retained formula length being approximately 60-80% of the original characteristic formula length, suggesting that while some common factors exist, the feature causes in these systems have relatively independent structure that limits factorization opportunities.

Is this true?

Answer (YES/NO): NO